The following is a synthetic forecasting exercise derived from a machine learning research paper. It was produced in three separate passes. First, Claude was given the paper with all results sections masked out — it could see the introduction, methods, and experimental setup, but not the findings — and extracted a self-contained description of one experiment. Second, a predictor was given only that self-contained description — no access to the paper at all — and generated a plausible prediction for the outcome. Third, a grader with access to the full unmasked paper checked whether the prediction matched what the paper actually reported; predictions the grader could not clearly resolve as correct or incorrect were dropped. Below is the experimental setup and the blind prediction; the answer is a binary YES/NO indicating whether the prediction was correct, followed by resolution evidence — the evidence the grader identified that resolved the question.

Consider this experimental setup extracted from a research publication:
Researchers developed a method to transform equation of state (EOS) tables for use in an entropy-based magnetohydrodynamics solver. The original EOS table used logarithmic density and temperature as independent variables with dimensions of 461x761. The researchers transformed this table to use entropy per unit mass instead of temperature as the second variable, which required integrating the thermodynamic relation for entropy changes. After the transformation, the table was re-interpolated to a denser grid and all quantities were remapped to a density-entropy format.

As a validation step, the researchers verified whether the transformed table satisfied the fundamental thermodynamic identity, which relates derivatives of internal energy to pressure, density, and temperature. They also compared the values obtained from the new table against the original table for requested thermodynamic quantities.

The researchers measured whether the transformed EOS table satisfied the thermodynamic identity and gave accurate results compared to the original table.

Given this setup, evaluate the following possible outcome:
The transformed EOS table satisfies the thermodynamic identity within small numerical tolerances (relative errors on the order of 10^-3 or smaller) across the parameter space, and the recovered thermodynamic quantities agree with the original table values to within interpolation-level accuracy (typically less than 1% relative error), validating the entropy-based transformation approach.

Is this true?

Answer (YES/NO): NO